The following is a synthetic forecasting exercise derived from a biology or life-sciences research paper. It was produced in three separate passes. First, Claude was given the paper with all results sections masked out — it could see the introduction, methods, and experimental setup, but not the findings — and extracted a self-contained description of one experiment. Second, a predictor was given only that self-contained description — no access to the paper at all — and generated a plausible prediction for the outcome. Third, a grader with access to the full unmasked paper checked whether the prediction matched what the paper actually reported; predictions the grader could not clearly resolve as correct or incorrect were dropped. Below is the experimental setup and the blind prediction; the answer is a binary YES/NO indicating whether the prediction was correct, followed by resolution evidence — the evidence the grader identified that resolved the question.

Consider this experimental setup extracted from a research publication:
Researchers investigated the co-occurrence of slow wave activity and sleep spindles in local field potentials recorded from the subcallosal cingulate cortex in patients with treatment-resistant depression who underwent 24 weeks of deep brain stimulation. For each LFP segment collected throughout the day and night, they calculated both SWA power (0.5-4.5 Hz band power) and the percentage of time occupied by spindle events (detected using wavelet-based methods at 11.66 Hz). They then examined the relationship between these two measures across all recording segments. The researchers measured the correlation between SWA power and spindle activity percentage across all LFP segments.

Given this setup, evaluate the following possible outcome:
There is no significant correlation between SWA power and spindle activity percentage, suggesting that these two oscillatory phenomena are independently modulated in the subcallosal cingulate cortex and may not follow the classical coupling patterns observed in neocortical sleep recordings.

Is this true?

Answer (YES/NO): NO